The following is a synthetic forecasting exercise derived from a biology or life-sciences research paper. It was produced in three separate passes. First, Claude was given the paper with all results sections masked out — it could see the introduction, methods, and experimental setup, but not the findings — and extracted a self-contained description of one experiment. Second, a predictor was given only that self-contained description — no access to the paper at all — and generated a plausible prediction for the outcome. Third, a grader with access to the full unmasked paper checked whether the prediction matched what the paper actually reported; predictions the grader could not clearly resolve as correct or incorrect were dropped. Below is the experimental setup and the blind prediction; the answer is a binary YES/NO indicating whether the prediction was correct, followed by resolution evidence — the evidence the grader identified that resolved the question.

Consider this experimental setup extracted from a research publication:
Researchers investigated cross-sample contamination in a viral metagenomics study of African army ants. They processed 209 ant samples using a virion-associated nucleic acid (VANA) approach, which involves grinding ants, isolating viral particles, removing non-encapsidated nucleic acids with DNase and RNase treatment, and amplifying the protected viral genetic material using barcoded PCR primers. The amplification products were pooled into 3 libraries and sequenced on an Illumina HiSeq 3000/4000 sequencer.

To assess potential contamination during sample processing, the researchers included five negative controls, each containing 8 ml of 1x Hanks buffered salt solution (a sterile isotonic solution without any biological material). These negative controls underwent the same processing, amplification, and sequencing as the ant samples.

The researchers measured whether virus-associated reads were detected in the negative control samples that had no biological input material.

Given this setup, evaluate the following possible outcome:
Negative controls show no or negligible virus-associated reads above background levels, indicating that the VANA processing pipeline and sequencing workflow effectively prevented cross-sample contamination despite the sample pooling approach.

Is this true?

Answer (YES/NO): NO